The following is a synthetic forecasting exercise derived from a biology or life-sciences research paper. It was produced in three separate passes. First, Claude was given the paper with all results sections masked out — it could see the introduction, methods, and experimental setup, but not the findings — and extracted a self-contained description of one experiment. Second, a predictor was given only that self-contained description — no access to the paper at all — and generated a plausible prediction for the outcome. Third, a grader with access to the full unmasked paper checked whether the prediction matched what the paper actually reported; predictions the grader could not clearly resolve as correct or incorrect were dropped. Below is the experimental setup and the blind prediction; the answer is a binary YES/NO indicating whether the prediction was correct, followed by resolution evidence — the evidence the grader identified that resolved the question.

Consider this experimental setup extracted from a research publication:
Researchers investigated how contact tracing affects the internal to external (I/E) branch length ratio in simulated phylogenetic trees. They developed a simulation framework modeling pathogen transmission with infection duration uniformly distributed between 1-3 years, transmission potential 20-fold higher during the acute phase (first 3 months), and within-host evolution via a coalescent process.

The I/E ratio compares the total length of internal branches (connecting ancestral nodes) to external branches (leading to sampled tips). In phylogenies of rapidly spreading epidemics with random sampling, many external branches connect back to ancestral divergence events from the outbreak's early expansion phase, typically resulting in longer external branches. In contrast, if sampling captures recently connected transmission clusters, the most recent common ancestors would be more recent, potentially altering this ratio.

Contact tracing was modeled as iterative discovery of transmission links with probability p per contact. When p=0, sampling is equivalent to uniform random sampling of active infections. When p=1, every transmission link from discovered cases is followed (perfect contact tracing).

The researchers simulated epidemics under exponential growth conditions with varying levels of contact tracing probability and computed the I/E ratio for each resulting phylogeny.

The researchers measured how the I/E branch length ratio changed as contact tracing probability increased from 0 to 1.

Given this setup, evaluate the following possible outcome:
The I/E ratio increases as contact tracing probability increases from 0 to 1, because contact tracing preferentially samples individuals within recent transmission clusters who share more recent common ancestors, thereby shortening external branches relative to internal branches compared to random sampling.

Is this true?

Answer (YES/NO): YES